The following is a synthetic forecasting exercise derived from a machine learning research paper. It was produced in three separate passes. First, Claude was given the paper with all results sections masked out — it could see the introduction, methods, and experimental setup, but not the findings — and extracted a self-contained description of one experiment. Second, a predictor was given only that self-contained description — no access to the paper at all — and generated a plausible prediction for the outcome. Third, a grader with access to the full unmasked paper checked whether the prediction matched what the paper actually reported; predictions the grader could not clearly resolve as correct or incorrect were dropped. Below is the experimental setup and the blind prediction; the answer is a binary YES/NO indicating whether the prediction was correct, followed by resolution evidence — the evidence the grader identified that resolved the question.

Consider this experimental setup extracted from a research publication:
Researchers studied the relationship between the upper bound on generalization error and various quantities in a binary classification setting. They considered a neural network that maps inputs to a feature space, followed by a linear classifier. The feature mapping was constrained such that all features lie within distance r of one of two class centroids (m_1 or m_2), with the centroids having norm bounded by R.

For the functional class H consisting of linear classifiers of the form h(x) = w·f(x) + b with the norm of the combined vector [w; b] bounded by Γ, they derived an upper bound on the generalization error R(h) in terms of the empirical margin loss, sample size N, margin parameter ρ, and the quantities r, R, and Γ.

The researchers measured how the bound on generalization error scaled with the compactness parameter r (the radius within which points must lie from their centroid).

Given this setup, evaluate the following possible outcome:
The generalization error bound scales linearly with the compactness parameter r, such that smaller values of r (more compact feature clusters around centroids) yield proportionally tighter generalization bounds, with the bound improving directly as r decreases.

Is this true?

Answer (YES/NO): NO